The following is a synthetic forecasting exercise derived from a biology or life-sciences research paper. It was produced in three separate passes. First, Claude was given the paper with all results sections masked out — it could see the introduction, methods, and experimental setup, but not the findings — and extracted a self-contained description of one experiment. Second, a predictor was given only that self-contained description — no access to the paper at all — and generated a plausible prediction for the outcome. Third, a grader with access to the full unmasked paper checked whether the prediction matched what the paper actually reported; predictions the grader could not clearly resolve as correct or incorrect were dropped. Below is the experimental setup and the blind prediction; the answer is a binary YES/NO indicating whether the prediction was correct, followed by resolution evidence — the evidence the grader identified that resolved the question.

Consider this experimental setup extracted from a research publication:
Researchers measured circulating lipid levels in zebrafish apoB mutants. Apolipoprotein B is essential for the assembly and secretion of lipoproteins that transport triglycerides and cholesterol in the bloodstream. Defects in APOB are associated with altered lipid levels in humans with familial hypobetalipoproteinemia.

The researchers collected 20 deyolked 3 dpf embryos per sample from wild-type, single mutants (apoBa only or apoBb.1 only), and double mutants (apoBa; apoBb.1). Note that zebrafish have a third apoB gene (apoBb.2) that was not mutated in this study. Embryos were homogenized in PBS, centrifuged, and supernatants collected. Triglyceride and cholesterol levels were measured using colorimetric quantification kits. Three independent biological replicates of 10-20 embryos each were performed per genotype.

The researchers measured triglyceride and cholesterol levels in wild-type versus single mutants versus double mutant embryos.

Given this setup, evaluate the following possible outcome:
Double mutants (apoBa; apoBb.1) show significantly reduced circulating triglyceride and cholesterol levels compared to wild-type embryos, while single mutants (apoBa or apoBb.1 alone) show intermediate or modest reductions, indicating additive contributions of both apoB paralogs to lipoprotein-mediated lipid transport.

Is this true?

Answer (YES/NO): NO